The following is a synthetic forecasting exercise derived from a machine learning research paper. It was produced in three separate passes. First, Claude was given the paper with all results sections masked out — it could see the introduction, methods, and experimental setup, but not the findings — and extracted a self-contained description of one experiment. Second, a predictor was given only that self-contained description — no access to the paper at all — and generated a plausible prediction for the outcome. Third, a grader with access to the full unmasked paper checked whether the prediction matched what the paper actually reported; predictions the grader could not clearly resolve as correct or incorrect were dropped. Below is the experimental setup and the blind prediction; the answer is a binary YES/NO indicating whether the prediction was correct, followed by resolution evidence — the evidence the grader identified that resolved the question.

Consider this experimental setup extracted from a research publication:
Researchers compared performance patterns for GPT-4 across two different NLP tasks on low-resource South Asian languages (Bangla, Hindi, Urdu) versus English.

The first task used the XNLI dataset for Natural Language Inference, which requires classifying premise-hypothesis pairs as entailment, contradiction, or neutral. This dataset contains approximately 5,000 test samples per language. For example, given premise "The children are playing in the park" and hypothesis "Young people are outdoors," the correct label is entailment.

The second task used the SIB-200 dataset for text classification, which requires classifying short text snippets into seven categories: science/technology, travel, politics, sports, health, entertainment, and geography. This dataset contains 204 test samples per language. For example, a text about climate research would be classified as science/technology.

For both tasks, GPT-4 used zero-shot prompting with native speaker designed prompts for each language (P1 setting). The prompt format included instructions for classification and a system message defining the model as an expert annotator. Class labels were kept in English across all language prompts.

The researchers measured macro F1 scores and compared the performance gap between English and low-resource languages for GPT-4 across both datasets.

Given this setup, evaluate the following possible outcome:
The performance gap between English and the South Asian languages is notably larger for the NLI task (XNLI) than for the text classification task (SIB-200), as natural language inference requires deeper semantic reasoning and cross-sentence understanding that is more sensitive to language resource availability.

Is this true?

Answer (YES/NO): YES